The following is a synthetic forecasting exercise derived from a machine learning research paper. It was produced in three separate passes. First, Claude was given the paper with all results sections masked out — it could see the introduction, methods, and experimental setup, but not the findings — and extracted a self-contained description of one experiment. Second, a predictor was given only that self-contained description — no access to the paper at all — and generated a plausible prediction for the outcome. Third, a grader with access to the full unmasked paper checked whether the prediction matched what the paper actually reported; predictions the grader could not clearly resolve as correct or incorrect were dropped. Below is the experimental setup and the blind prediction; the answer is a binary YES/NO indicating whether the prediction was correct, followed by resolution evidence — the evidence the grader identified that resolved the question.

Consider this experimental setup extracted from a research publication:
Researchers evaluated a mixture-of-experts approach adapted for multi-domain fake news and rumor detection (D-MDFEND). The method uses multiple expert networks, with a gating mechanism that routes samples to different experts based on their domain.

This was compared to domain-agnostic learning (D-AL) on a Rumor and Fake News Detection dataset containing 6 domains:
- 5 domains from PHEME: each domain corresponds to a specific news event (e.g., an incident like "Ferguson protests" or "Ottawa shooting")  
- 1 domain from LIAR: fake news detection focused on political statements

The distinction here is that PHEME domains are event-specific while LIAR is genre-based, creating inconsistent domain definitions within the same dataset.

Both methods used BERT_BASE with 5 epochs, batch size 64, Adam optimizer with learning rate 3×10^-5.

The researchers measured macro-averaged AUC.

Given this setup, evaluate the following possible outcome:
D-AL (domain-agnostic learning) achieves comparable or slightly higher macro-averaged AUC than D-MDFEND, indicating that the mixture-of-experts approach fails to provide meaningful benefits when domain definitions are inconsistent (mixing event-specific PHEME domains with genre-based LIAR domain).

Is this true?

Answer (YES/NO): NO